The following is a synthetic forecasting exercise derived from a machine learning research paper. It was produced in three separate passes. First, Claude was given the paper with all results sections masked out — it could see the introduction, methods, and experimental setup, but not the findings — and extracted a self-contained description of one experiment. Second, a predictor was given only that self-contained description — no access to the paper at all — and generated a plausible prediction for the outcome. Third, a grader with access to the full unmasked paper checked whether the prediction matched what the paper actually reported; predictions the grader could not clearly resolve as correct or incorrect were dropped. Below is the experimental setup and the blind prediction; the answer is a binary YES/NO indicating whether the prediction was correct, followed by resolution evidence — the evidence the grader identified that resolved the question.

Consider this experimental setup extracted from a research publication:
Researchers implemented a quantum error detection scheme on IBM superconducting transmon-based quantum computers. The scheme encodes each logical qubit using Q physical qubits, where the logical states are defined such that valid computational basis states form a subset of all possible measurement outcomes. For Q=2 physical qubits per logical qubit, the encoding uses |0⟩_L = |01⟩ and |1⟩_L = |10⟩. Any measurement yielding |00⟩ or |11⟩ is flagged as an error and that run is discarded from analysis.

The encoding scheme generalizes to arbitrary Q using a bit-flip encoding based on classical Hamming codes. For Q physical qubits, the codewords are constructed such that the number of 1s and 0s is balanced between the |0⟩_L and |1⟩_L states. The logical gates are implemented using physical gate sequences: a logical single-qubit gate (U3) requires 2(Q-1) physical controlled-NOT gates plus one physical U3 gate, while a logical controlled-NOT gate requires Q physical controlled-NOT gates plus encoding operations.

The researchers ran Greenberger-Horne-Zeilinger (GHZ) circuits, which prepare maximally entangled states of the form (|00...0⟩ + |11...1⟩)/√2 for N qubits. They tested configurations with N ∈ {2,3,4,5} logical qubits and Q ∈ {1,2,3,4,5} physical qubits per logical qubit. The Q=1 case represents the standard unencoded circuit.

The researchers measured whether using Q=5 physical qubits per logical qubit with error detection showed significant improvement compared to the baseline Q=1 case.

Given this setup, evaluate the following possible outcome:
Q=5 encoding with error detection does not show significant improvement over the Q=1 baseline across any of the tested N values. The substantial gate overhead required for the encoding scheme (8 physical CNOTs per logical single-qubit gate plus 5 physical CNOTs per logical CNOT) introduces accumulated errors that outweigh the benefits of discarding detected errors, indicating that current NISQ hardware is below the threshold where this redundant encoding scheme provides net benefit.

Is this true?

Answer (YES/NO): NO